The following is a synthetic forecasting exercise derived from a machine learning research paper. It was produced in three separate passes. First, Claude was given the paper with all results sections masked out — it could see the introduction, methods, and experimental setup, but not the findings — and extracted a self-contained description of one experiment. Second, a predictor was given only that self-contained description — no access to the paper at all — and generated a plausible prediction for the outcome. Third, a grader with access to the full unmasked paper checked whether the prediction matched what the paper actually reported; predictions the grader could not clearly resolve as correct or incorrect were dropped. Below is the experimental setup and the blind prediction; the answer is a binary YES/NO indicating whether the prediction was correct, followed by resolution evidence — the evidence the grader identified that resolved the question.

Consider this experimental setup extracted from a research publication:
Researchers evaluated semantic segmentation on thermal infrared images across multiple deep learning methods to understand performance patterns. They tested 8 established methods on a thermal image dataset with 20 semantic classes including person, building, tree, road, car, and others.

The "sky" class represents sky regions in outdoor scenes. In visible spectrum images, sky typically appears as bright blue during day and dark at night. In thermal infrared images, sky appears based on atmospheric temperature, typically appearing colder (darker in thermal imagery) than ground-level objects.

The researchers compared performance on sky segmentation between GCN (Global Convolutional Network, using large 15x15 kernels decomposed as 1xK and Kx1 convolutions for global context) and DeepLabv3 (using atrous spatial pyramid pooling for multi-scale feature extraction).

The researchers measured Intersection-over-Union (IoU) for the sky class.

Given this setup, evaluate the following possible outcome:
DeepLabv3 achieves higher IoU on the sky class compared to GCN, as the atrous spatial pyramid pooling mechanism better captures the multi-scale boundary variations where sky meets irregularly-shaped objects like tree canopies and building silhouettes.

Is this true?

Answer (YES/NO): YES